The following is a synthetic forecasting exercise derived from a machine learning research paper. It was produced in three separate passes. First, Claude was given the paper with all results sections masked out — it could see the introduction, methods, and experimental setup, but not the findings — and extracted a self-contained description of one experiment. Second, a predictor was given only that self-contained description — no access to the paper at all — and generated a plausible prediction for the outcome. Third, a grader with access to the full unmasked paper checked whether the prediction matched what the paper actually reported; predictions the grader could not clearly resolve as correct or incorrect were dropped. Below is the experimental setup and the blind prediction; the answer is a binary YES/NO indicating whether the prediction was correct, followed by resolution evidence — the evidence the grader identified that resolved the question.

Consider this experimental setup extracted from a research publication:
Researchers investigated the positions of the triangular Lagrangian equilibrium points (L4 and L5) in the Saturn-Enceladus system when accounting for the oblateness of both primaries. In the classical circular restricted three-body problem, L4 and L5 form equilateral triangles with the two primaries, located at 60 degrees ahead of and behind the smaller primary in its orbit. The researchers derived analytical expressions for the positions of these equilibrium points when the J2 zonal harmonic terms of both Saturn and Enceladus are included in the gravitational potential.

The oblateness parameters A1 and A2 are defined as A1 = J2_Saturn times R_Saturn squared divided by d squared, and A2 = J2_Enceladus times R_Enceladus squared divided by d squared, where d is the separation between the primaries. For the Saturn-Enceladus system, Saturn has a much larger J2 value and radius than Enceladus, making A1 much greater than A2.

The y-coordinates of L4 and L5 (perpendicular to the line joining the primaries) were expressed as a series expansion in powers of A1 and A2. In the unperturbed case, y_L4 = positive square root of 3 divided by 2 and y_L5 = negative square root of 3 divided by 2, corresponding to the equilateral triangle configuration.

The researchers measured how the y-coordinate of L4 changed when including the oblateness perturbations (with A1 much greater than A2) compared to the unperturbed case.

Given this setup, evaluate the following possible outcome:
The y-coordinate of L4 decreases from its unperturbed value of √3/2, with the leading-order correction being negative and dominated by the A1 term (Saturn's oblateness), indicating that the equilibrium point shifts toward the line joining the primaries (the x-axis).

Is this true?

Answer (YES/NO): YES